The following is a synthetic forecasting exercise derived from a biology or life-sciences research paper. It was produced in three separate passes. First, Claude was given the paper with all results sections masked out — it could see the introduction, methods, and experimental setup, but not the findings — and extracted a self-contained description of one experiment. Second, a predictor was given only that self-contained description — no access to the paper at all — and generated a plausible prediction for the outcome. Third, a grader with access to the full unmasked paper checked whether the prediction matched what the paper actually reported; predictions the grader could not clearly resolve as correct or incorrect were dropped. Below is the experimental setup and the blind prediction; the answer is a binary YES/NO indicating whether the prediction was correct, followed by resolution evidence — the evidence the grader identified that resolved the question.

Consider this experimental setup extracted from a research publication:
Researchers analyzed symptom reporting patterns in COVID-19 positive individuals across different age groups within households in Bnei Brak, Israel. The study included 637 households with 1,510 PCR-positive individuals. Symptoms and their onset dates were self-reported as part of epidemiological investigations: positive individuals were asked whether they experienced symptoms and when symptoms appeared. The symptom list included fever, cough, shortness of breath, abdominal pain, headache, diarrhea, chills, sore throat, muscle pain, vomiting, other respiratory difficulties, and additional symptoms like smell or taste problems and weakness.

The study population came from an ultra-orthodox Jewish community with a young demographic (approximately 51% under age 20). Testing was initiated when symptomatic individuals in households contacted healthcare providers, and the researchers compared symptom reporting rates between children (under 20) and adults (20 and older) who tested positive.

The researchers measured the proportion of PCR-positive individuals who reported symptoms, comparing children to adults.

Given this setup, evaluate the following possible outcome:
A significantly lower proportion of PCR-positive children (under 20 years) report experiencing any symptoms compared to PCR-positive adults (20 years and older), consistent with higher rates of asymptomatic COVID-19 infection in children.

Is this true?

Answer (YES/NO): YES